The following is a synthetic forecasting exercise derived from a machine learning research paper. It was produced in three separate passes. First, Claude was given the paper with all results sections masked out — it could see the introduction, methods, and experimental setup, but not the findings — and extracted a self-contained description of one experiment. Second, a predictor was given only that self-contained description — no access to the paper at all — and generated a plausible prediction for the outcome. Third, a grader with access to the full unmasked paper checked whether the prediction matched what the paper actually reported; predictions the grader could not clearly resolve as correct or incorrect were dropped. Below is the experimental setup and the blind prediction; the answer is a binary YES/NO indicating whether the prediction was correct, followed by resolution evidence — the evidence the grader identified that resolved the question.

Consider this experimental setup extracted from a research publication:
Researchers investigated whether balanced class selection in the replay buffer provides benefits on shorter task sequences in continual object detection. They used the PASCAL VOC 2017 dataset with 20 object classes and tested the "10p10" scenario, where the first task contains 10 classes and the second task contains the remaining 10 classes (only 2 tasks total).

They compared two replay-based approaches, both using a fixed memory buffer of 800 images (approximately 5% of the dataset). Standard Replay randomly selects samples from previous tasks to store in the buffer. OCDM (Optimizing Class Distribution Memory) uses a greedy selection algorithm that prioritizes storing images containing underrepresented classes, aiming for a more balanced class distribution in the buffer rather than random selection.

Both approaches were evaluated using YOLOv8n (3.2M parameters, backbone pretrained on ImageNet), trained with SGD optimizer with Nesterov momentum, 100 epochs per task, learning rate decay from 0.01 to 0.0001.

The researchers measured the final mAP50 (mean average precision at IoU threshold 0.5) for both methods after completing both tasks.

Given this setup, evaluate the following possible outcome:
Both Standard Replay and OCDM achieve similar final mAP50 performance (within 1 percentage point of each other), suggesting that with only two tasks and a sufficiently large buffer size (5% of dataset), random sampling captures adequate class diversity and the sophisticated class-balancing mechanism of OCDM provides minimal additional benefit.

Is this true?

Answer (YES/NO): NO